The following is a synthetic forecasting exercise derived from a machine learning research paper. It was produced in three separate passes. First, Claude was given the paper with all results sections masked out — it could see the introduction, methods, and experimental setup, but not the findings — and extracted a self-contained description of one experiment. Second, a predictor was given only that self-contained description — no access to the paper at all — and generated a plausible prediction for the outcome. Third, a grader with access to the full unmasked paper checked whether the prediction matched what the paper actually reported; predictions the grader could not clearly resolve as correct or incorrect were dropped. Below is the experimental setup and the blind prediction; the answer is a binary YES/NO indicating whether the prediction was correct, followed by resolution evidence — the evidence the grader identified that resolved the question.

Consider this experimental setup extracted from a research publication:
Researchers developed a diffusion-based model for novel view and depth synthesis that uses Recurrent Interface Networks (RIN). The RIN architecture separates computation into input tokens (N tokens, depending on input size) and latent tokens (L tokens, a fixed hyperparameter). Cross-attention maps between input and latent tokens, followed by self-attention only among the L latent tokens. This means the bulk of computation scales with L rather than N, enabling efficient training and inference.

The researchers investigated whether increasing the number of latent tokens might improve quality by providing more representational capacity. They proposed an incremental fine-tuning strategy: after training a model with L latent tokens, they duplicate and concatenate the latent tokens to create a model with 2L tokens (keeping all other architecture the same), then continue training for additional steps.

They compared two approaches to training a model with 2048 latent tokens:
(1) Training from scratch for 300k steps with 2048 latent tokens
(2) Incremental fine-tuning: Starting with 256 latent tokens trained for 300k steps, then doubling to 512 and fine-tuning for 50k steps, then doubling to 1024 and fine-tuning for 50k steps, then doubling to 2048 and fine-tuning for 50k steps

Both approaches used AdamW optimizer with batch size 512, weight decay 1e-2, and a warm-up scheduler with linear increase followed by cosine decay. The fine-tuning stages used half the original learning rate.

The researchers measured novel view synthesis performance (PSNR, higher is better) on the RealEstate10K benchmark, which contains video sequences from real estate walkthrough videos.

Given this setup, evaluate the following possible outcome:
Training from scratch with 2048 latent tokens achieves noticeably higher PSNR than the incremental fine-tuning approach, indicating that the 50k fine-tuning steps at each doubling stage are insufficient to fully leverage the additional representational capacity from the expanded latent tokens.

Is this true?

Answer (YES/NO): NO